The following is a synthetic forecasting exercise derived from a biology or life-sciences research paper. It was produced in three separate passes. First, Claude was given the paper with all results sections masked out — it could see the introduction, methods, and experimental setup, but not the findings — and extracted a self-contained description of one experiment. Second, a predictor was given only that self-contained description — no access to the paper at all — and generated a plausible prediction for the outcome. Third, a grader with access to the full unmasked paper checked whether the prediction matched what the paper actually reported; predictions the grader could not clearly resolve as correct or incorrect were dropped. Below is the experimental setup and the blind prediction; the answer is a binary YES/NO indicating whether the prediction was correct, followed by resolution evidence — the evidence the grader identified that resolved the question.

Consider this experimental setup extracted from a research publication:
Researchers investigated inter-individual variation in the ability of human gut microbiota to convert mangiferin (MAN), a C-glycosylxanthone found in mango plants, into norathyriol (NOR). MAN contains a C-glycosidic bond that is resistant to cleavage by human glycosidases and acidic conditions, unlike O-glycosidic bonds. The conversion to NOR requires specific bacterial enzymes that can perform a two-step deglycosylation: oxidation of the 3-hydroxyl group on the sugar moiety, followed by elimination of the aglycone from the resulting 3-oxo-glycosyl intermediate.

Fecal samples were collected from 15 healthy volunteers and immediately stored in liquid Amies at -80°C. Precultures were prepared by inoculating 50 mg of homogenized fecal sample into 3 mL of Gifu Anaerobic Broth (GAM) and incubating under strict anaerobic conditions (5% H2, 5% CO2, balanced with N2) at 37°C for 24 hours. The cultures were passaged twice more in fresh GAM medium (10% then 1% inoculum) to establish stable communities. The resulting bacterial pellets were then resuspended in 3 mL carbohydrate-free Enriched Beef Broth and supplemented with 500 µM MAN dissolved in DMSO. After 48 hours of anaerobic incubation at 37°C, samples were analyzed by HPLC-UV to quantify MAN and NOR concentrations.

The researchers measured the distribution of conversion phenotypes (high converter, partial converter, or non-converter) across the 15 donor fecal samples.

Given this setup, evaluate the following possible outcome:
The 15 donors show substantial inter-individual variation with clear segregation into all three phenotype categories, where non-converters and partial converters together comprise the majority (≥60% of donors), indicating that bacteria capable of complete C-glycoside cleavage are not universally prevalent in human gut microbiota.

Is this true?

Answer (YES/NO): YES